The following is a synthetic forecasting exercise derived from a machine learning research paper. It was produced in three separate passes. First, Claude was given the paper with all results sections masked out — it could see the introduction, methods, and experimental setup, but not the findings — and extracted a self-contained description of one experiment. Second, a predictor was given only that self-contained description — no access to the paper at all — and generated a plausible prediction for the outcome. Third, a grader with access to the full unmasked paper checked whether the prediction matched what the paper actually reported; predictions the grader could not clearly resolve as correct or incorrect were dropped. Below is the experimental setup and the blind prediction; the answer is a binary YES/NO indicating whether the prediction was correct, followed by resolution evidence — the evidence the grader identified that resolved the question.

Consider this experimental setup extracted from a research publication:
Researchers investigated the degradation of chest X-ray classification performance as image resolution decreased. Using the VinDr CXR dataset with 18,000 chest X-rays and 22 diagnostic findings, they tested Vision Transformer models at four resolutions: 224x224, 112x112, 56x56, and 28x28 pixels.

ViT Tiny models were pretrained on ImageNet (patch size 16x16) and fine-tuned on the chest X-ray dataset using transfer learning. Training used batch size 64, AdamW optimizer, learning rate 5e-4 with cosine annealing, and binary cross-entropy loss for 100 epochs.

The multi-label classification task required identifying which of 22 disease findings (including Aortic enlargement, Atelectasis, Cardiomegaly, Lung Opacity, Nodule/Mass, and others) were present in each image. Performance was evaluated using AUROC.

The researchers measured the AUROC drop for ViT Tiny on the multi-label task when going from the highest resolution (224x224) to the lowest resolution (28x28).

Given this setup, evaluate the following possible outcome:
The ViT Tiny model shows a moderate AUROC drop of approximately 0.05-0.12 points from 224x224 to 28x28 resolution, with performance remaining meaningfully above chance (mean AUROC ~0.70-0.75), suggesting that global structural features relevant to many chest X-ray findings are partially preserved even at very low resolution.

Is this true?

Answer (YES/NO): NO